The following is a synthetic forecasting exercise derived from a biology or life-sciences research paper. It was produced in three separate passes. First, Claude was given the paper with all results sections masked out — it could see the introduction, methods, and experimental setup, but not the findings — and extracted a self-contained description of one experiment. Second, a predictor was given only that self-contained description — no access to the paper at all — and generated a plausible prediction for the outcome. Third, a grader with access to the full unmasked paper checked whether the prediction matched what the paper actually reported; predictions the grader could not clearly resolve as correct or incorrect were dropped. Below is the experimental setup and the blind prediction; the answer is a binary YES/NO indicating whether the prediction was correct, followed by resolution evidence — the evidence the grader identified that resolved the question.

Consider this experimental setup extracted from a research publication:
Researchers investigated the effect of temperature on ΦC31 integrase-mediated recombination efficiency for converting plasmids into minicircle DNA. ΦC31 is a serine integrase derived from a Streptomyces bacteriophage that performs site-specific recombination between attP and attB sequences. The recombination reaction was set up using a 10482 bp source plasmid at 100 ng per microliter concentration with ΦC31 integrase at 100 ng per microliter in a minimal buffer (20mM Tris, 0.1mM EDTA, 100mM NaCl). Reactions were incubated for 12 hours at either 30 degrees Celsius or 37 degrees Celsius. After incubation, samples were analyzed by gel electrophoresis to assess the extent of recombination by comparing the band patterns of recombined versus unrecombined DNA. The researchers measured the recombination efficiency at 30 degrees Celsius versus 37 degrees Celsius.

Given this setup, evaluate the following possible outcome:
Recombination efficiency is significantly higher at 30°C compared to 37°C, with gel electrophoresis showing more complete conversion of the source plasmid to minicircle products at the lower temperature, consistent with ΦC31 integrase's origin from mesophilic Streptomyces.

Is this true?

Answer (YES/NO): YES